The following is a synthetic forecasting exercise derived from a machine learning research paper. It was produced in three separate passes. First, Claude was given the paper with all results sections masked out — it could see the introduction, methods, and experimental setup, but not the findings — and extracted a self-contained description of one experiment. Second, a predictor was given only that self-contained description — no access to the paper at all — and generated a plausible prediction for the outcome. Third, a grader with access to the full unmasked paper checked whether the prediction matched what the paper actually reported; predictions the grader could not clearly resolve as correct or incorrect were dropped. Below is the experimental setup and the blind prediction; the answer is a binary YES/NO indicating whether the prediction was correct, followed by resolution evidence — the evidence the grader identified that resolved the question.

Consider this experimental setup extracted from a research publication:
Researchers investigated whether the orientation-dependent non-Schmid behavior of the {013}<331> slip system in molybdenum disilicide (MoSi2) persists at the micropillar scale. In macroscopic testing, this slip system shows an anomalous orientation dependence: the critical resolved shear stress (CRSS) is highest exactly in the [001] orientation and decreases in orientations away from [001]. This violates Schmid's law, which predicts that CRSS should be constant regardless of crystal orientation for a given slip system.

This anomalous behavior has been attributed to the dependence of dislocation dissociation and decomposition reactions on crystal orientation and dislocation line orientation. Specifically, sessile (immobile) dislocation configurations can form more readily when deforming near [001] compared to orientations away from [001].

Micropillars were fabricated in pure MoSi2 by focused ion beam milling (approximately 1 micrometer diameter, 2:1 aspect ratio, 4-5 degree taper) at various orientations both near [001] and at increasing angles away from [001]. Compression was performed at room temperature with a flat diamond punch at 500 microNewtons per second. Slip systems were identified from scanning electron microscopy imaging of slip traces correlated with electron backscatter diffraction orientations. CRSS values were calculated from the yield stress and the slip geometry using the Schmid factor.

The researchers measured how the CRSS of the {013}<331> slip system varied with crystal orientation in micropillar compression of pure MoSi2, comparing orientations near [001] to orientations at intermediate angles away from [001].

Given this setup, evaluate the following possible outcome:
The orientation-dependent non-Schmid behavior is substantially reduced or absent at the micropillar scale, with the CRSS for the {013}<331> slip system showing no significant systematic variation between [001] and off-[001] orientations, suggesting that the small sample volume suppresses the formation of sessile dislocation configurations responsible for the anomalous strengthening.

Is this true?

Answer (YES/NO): NO